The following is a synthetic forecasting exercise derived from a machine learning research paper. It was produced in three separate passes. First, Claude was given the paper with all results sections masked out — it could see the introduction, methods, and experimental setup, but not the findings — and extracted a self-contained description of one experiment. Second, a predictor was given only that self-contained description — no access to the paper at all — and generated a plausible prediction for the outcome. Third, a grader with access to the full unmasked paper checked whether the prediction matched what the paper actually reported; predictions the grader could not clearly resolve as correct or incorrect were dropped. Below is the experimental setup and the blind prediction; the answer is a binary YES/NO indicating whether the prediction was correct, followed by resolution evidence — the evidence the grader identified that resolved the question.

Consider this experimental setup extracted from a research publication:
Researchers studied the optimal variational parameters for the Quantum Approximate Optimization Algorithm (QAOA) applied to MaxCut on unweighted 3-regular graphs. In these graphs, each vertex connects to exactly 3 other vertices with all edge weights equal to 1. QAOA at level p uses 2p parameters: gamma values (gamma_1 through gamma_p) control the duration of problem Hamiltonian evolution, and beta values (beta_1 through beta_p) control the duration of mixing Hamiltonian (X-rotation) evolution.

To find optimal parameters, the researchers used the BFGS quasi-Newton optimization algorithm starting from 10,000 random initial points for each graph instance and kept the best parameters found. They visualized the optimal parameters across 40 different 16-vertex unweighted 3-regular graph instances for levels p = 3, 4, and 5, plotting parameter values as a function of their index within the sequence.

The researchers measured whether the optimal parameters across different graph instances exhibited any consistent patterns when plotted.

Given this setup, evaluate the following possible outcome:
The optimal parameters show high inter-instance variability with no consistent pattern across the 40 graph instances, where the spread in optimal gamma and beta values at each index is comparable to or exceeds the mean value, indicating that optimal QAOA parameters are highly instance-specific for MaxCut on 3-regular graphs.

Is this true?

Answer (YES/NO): NO